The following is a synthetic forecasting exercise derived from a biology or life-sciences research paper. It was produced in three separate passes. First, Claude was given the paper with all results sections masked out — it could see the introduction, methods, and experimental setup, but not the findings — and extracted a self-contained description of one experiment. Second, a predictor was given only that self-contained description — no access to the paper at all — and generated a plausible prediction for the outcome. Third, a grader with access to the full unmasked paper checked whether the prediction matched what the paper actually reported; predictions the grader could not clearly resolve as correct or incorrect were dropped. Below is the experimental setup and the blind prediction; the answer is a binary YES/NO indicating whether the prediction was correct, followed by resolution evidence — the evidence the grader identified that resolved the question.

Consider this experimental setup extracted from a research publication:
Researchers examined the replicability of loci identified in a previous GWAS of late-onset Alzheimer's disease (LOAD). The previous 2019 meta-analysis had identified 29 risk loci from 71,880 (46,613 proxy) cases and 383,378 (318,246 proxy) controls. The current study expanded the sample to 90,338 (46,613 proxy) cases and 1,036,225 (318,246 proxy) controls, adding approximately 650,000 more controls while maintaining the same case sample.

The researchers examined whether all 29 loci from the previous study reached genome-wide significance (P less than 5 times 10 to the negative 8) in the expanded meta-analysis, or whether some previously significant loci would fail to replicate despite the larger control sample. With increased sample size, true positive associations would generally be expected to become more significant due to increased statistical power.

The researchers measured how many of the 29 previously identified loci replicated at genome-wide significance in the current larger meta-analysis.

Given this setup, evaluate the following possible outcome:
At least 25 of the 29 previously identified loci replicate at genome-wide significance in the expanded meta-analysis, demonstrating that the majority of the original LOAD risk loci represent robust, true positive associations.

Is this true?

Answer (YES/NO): NO